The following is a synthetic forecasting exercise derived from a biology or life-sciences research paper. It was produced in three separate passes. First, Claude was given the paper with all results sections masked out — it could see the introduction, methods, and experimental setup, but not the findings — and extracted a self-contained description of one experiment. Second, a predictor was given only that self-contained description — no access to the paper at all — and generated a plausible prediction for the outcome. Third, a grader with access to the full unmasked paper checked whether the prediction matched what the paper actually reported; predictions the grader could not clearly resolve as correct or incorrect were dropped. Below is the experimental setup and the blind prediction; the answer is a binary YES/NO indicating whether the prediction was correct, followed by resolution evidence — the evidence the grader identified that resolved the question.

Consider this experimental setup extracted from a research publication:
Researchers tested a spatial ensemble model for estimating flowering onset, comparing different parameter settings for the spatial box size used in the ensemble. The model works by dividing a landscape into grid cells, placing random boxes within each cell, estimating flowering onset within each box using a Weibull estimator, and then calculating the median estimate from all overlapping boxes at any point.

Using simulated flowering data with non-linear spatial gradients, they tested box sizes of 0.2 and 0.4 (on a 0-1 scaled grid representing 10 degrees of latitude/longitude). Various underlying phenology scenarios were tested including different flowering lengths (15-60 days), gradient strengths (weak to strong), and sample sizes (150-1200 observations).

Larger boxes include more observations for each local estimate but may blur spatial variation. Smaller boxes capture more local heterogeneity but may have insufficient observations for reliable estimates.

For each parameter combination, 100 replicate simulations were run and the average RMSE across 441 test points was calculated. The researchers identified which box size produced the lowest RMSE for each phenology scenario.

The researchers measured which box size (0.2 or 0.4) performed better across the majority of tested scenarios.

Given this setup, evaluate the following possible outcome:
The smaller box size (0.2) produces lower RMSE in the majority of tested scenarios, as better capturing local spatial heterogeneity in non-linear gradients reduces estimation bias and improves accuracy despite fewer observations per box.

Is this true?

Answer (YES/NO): NO